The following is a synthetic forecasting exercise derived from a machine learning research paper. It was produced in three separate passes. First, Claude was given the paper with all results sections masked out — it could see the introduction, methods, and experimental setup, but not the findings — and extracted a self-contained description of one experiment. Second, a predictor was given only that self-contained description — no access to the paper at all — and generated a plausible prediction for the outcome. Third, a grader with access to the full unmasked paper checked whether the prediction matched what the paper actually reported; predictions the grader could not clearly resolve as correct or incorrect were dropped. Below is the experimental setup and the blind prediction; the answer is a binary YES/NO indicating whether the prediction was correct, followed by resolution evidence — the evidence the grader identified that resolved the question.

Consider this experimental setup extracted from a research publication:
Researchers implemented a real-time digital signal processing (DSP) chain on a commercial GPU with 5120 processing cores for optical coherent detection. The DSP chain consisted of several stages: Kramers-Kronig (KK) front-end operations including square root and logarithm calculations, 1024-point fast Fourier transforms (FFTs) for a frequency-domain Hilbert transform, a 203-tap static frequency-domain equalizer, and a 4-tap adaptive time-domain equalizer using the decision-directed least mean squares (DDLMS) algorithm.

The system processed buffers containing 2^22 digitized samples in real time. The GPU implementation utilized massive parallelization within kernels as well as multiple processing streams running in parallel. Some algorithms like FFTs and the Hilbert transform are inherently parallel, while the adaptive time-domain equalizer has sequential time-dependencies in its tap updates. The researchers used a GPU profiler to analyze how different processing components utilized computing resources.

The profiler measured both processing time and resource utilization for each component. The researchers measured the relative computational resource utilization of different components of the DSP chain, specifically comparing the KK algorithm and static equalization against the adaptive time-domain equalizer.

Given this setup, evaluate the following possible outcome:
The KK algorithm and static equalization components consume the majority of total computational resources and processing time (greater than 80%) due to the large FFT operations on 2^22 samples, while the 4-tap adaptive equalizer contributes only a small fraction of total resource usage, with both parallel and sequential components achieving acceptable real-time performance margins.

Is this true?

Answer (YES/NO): NO